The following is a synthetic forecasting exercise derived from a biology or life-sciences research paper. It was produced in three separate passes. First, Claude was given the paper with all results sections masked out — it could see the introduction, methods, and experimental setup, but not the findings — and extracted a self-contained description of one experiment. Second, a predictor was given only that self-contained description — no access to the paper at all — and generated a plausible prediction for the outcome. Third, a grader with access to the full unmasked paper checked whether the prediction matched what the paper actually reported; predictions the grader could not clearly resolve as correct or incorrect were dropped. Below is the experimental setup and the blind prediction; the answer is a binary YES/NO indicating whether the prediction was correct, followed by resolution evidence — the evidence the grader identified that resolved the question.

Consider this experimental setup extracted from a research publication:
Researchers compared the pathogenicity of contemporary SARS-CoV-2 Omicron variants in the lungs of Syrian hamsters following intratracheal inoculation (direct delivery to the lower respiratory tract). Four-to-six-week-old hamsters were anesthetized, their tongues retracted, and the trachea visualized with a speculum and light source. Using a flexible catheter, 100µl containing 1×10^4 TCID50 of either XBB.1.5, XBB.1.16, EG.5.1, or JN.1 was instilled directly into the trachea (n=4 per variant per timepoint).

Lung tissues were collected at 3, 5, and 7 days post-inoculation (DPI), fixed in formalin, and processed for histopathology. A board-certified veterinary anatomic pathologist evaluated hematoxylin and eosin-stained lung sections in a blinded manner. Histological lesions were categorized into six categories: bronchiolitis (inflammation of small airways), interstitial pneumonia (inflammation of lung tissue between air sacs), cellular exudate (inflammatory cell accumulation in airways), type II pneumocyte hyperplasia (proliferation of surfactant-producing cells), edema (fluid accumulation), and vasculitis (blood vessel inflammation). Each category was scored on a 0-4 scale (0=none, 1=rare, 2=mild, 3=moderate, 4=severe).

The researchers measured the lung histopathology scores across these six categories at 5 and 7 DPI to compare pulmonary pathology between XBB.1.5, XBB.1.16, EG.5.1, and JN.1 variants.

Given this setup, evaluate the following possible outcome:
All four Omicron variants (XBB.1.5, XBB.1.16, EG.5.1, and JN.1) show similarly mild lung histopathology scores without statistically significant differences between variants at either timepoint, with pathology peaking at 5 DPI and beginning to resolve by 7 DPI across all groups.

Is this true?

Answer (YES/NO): NO